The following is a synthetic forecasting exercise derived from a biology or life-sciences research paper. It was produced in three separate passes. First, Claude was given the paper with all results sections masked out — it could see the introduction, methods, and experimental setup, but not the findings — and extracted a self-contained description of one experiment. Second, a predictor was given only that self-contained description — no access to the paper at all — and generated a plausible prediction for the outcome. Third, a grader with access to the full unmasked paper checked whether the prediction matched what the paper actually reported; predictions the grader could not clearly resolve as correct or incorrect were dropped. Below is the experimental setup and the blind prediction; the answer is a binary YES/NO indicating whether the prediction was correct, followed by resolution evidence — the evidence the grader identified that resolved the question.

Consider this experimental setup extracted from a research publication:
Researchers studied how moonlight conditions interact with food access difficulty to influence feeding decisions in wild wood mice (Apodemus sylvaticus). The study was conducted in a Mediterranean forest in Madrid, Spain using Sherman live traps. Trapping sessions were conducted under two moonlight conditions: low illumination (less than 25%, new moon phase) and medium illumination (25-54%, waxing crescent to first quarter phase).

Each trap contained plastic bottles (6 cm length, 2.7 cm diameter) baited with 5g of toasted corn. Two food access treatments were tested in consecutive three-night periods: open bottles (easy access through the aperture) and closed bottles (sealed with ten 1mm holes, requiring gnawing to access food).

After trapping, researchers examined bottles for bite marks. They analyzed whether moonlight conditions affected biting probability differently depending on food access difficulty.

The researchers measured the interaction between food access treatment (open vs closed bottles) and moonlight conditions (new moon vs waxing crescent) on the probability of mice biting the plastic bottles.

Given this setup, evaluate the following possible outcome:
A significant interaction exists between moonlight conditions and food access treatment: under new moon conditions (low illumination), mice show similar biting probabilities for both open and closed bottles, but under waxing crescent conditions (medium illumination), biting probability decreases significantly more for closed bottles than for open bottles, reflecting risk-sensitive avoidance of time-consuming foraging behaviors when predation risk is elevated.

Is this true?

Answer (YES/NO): NO